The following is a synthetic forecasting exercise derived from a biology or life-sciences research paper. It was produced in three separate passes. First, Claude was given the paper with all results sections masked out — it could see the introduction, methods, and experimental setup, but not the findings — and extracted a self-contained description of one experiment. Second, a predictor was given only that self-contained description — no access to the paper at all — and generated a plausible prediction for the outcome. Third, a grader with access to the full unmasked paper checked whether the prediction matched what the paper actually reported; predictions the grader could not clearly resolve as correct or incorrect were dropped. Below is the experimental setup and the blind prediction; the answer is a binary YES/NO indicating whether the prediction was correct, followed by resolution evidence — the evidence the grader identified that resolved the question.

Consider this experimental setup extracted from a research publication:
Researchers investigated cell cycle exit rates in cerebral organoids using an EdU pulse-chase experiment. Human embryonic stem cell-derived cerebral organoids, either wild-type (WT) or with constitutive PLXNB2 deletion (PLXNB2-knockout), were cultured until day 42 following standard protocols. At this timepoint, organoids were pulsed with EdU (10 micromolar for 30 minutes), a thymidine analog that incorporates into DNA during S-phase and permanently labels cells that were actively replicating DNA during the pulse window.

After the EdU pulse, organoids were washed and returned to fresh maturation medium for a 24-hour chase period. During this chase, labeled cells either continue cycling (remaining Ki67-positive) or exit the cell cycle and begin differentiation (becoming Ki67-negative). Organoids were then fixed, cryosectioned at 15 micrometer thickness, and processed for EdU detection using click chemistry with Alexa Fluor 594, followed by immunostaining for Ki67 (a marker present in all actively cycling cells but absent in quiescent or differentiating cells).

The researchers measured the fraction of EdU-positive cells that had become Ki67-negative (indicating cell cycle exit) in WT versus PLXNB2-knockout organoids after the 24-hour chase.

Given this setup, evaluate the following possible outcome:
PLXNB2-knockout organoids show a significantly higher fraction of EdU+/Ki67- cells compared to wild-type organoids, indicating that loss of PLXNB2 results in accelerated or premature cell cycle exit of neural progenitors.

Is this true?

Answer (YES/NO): YES